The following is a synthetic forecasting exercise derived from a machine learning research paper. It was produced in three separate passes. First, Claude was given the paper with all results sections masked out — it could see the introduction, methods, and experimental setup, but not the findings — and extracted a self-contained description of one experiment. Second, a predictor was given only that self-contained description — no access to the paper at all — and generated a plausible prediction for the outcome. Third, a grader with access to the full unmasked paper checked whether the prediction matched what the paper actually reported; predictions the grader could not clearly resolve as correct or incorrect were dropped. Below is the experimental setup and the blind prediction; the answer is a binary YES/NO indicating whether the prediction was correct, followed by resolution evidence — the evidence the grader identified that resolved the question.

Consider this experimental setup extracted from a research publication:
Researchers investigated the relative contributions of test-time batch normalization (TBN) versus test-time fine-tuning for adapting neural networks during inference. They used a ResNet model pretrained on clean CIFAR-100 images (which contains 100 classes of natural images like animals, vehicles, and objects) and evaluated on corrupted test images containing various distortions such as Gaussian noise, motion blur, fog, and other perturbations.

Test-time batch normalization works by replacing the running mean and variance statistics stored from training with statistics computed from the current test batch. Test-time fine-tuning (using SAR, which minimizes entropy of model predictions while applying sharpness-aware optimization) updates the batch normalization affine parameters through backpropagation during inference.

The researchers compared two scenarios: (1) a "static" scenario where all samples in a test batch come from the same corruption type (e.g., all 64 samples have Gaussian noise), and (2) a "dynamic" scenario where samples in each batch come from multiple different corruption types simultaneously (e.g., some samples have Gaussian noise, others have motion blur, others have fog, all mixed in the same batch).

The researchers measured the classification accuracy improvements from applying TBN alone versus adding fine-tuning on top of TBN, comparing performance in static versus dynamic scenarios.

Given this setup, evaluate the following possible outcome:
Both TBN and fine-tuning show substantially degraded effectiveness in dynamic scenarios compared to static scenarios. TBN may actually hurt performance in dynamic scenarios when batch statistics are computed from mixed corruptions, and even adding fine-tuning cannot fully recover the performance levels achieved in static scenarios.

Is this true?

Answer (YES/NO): NO